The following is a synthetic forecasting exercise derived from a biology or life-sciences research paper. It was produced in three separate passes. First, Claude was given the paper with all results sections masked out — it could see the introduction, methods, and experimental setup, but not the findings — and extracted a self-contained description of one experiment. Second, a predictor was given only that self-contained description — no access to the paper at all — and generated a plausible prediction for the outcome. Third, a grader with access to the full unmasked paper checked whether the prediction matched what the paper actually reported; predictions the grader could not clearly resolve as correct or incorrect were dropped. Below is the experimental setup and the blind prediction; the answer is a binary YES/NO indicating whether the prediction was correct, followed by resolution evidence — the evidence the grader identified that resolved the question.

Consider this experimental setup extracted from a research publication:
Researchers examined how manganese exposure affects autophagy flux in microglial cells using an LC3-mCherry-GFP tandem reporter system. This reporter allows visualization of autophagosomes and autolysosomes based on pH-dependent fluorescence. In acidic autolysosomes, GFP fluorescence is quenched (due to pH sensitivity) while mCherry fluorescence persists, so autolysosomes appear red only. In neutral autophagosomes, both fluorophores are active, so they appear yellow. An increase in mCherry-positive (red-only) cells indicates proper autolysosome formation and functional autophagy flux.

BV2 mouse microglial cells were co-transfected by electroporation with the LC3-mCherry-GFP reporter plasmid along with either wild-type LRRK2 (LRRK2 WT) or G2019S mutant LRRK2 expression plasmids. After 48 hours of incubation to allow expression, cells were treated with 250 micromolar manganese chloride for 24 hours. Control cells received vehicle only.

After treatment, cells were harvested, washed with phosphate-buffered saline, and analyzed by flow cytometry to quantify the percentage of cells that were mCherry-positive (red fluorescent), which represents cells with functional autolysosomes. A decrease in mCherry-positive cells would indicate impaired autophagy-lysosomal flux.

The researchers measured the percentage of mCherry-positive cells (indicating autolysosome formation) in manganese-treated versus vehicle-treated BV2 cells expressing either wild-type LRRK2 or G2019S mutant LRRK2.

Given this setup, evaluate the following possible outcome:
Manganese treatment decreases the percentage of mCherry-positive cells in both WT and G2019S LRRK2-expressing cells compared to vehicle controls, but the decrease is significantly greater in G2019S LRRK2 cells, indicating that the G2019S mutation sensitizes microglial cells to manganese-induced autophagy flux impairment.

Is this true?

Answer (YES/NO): YES